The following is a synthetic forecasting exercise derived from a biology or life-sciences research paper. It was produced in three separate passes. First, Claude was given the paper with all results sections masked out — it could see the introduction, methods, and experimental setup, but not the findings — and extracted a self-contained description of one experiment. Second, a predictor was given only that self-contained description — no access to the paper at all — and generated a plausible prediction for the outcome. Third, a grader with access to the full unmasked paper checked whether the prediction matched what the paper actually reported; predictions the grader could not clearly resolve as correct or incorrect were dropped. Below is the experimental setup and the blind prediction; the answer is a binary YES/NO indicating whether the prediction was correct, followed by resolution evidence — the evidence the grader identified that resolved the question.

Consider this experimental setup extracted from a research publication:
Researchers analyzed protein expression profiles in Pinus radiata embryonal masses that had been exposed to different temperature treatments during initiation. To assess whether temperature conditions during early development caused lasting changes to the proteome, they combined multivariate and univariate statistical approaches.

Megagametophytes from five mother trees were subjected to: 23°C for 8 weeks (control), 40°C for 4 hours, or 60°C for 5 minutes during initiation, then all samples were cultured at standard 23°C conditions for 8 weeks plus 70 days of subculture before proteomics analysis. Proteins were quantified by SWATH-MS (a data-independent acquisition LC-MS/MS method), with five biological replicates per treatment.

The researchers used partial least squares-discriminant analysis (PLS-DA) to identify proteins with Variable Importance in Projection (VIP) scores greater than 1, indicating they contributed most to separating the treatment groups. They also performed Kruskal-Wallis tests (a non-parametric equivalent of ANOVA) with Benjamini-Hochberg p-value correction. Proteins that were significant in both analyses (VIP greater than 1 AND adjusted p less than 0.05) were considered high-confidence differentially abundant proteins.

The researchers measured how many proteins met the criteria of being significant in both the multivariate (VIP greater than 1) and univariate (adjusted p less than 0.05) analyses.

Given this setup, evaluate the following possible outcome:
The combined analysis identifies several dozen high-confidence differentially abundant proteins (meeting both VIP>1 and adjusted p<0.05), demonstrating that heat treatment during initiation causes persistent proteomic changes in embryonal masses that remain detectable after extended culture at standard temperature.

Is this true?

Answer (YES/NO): YES